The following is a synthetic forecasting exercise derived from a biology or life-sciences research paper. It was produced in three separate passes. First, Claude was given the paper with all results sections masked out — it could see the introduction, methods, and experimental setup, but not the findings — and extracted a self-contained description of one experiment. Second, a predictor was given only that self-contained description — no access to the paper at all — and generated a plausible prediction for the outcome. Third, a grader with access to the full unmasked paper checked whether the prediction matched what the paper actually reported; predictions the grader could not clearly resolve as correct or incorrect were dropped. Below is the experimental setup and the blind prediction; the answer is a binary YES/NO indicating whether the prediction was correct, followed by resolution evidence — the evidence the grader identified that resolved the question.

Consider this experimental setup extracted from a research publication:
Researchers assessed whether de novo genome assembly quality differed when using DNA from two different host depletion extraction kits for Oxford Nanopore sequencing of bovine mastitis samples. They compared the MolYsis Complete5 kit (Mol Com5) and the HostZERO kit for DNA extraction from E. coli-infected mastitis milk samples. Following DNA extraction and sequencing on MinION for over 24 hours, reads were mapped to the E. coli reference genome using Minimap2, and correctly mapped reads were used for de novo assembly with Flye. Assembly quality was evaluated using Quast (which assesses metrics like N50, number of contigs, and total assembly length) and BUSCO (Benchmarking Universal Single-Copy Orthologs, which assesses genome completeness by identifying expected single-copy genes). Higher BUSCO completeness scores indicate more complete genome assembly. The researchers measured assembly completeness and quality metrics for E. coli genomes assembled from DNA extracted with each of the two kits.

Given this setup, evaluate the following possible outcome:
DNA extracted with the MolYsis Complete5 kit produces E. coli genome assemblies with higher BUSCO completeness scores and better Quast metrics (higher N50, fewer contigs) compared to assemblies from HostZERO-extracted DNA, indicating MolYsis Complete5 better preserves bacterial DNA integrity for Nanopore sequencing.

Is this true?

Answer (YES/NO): NO